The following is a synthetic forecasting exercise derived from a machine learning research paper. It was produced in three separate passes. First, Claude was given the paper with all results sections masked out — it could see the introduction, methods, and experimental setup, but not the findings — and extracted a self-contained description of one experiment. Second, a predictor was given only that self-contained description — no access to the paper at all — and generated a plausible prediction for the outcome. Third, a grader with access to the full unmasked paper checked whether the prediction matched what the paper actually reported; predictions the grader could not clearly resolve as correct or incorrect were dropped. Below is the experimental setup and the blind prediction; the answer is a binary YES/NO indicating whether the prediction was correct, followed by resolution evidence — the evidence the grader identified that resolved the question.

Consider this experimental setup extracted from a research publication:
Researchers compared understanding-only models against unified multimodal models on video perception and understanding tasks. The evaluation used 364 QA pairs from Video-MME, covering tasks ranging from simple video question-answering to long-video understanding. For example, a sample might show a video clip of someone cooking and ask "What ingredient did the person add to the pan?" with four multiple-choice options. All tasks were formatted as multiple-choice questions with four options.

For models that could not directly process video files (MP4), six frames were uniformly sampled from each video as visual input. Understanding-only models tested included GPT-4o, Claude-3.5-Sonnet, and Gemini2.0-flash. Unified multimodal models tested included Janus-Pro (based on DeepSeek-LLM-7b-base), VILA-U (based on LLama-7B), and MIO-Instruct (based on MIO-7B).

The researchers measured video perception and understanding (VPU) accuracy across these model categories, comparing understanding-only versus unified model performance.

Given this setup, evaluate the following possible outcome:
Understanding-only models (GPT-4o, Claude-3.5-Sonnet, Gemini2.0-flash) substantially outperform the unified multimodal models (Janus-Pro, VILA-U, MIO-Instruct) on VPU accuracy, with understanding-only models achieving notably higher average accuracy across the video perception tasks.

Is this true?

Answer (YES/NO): YES